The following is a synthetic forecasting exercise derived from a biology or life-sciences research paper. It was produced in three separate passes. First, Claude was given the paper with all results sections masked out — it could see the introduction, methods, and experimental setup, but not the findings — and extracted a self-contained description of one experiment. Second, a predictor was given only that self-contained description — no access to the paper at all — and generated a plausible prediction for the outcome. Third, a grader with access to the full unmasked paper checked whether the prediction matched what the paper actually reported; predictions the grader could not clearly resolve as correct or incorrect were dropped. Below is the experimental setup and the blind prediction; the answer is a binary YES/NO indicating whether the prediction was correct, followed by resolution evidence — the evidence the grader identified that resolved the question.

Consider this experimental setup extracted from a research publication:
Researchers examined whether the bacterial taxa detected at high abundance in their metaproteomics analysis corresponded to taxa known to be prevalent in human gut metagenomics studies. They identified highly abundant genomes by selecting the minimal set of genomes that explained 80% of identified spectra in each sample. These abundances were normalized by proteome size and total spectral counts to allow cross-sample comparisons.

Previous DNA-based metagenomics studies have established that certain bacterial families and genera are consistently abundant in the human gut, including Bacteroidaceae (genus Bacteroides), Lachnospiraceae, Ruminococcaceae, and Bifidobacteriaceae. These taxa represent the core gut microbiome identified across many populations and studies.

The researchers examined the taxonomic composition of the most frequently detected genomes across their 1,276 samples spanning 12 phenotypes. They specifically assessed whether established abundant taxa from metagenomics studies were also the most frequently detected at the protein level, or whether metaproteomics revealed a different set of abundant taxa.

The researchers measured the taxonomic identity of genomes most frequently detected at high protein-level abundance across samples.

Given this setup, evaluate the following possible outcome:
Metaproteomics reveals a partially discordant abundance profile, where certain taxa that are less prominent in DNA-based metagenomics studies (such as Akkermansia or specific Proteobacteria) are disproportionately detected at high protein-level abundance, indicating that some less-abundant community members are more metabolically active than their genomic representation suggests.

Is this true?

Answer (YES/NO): NO